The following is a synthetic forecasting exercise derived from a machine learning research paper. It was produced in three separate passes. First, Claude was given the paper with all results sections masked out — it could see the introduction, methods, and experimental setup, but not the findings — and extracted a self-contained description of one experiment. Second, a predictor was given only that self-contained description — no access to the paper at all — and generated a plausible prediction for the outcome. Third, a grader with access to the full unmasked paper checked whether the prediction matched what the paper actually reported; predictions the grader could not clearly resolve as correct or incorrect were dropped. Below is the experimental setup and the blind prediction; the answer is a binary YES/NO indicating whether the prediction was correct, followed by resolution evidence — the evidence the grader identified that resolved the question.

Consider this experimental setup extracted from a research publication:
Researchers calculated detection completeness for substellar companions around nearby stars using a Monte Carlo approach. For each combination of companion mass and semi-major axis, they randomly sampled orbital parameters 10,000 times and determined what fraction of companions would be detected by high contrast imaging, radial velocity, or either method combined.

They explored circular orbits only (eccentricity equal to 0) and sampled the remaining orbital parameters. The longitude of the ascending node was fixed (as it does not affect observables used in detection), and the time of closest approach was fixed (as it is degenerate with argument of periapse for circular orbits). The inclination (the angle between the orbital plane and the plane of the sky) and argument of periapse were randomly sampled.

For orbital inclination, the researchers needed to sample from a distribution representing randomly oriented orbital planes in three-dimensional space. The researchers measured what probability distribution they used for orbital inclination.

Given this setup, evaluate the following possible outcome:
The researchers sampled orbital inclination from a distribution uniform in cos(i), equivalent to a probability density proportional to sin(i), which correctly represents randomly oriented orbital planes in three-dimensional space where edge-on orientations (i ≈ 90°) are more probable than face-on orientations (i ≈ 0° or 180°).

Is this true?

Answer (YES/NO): YES